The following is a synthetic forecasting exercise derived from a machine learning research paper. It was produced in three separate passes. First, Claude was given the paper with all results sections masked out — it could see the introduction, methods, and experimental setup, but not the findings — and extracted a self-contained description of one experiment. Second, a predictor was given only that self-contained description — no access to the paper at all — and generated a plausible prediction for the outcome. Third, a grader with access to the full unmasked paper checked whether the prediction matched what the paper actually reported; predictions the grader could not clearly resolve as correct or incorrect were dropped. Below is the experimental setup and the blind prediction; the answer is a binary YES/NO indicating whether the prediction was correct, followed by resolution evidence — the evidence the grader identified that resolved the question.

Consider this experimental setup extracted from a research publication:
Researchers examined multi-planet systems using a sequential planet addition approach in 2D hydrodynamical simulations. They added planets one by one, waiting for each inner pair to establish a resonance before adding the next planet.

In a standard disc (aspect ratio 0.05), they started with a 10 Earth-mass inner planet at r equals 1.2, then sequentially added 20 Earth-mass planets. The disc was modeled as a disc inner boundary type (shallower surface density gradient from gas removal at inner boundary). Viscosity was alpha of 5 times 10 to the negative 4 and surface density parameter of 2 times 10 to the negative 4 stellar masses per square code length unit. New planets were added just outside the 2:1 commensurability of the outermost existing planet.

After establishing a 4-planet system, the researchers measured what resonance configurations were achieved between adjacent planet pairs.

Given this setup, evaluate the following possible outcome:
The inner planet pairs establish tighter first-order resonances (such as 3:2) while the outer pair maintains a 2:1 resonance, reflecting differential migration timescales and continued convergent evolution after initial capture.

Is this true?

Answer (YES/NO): NO